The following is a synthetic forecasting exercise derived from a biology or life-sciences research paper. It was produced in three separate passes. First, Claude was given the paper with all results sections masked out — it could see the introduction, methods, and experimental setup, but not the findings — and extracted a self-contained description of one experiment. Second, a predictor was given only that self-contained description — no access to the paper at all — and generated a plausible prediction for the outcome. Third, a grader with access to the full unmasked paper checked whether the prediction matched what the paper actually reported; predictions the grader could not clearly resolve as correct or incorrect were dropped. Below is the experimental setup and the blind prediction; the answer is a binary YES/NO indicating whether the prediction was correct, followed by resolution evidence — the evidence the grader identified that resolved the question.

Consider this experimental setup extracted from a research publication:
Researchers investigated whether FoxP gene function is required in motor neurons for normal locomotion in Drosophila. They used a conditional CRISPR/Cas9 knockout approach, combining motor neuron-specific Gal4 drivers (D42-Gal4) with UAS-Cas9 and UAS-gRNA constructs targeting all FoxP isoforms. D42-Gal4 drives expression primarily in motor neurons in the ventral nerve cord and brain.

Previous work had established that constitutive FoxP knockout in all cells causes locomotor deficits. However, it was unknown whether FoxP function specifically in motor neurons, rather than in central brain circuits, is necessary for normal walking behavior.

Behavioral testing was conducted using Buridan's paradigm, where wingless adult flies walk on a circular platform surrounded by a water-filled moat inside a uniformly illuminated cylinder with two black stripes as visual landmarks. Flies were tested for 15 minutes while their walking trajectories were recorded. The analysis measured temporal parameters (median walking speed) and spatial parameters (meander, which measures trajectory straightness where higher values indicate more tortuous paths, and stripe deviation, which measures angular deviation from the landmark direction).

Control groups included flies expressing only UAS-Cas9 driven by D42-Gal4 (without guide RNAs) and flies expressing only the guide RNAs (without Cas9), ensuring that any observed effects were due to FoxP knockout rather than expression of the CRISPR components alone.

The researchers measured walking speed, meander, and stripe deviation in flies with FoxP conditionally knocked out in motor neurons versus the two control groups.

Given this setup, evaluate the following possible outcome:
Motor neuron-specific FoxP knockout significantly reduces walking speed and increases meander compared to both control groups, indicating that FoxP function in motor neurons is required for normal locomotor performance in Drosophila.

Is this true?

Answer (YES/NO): YES